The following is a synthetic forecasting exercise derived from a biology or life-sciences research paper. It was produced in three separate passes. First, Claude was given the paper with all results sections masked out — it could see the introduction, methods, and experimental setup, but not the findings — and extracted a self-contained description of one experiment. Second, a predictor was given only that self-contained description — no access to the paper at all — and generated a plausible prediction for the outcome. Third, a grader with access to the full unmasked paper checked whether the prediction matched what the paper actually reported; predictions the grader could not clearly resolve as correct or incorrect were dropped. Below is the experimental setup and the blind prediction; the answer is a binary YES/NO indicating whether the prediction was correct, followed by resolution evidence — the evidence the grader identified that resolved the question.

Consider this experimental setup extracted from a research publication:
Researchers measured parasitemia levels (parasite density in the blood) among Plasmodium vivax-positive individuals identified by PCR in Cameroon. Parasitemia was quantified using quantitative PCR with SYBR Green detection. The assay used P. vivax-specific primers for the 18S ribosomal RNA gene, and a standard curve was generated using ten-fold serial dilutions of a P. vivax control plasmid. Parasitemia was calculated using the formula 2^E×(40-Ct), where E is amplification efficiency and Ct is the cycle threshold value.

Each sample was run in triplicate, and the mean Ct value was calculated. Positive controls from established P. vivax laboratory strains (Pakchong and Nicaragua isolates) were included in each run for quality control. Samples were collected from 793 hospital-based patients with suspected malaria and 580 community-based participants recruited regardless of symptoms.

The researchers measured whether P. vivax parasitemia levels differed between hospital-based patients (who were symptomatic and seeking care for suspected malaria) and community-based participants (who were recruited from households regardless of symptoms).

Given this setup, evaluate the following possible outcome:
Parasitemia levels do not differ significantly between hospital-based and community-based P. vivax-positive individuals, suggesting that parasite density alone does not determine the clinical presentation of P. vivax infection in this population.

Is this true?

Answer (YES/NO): NO